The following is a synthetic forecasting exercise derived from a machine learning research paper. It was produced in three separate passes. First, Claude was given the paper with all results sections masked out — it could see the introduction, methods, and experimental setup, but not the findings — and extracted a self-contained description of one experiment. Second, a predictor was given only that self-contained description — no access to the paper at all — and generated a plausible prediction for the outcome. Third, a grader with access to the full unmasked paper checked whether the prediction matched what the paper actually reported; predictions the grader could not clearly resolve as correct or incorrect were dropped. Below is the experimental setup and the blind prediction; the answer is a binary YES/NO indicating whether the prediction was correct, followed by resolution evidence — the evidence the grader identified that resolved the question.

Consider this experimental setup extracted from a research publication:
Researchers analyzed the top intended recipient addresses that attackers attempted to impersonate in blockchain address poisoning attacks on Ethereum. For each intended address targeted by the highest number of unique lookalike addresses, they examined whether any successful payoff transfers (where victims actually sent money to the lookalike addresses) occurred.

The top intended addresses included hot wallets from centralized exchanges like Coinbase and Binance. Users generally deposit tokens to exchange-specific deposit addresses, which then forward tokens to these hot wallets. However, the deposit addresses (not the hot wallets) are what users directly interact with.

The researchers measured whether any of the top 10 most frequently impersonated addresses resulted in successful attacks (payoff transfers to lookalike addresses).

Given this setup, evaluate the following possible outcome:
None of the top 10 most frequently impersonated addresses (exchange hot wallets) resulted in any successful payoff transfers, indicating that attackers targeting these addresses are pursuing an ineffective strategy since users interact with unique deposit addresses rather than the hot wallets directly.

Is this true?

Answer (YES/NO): YES